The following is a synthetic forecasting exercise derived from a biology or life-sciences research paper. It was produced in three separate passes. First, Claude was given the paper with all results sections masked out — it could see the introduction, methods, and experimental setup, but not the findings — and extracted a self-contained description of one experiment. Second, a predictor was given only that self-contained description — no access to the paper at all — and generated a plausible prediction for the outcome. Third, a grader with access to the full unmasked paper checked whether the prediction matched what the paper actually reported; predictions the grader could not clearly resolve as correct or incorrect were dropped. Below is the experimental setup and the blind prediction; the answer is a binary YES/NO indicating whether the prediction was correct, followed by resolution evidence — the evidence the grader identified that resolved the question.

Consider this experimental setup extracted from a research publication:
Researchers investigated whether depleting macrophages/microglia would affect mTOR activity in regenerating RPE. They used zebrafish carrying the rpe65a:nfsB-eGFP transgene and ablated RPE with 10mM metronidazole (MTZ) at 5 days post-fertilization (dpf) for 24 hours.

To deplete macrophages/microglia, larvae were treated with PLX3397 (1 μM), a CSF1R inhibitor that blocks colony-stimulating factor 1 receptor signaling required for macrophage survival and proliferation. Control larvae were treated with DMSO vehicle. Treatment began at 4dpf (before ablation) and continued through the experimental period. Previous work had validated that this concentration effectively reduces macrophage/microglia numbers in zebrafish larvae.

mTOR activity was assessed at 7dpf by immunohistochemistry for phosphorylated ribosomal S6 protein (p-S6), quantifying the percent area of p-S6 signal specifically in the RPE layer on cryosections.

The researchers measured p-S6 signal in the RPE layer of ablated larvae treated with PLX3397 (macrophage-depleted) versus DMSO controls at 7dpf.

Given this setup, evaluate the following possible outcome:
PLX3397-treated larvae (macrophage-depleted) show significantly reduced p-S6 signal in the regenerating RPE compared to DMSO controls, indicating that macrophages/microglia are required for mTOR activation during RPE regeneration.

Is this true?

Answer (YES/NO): YES